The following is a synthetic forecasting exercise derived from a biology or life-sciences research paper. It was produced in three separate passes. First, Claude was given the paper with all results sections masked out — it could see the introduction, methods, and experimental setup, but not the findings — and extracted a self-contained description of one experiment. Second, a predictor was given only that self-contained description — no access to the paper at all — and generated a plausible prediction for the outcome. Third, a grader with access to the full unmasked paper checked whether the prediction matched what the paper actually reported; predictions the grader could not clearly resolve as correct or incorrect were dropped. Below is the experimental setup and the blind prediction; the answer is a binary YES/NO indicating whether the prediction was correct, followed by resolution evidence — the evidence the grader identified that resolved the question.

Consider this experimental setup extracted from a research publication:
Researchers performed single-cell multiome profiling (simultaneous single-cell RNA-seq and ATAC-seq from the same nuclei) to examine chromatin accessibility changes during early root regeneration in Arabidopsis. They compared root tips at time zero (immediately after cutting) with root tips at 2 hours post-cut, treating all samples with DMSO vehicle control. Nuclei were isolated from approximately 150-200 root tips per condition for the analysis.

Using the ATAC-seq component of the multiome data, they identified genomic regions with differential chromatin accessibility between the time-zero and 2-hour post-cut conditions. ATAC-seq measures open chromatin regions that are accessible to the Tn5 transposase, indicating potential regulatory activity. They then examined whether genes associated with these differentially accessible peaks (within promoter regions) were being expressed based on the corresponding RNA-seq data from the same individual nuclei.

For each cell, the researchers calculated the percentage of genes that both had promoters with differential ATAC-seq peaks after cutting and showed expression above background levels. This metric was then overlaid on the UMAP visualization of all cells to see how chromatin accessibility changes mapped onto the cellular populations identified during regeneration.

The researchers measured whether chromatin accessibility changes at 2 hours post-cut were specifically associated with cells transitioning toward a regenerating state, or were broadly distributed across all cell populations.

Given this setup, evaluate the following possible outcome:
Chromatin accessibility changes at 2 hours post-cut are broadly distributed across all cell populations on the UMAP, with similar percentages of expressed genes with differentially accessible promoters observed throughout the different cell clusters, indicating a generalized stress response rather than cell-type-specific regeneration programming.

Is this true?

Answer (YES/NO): NO